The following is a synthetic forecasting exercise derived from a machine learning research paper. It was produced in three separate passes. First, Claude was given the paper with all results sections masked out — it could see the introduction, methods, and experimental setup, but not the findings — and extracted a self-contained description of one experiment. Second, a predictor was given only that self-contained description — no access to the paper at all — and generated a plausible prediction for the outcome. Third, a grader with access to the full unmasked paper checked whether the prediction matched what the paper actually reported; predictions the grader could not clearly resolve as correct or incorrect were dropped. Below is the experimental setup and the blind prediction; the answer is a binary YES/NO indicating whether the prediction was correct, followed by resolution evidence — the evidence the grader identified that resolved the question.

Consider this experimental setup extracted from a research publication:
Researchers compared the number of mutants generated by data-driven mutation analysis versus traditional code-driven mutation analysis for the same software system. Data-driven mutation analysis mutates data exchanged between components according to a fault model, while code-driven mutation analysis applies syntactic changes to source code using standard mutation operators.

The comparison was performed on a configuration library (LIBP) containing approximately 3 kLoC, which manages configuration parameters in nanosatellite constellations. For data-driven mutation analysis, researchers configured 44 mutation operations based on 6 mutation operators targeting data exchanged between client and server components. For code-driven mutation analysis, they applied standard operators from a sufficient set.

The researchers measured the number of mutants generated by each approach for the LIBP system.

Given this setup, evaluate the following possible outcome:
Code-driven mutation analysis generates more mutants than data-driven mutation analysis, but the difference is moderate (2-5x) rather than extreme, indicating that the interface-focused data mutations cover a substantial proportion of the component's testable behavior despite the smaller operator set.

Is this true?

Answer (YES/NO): NO